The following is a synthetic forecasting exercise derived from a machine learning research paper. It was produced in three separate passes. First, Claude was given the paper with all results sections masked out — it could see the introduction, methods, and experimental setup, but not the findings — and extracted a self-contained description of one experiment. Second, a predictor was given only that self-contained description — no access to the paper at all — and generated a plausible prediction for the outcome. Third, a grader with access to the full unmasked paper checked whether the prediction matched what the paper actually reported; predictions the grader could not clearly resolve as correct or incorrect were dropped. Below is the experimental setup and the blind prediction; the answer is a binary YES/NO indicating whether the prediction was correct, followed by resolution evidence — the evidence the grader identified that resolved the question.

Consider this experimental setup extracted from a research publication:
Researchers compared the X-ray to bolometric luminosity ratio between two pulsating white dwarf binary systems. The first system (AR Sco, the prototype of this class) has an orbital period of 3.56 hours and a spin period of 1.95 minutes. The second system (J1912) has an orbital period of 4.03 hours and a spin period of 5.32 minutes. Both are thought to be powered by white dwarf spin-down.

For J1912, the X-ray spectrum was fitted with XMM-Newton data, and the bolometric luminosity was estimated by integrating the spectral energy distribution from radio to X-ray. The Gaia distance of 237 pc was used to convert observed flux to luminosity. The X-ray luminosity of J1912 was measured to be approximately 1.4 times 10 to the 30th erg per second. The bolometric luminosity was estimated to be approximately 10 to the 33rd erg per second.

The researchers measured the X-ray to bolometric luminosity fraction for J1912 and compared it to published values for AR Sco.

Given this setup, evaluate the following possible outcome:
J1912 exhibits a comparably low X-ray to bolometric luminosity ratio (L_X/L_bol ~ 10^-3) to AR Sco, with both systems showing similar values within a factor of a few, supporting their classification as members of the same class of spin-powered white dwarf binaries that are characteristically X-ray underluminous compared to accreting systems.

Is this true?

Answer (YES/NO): NO